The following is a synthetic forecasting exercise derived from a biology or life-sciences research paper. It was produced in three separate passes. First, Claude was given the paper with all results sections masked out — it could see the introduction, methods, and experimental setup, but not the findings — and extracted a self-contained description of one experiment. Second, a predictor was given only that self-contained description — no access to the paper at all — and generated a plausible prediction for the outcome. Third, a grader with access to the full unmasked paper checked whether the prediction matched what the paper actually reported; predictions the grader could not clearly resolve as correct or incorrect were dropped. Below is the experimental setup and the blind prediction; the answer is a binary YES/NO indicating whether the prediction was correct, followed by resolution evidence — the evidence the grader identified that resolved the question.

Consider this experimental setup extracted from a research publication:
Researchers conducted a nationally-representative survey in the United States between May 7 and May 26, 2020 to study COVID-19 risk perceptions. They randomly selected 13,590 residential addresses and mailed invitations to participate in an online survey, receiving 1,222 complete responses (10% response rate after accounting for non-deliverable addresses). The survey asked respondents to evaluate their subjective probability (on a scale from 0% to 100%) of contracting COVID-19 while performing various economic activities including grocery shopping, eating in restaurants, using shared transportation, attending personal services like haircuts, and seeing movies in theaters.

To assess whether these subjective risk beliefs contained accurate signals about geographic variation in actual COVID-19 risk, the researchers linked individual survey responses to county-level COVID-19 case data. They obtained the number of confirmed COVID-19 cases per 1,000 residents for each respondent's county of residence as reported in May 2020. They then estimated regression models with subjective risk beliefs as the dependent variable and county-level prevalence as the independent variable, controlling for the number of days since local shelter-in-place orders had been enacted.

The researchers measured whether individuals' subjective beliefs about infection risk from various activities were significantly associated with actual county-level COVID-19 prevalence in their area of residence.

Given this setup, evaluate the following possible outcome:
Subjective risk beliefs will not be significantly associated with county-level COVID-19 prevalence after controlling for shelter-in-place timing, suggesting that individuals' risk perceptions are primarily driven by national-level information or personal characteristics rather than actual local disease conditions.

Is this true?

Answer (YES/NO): NO